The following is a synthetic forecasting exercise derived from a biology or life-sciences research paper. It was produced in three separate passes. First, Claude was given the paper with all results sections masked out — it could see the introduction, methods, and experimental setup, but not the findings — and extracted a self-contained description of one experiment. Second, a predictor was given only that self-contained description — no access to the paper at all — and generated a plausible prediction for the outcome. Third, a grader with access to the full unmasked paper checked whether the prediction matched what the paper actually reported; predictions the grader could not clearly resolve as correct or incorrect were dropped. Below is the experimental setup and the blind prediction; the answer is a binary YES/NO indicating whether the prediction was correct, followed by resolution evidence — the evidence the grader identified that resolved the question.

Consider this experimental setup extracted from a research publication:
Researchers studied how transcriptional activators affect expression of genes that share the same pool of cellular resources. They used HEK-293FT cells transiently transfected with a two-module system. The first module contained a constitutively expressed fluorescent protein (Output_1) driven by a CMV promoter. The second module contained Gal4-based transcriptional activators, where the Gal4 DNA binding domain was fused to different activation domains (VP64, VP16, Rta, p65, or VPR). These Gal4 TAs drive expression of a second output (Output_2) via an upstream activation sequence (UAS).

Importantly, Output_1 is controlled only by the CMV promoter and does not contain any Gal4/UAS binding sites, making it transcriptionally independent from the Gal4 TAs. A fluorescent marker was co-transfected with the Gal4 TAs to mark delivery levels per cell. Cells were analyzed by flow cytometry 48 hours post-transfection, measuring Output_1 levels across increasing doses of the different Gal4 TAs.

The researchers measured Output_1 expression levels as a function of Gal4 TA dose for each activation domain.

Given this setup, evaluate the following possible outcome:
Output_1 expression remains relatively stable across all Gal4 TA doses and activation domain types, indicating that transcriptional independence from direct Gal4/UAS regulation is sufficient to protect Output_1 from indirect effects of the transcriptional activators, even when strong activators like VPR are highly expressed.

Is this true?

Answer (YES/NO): NO